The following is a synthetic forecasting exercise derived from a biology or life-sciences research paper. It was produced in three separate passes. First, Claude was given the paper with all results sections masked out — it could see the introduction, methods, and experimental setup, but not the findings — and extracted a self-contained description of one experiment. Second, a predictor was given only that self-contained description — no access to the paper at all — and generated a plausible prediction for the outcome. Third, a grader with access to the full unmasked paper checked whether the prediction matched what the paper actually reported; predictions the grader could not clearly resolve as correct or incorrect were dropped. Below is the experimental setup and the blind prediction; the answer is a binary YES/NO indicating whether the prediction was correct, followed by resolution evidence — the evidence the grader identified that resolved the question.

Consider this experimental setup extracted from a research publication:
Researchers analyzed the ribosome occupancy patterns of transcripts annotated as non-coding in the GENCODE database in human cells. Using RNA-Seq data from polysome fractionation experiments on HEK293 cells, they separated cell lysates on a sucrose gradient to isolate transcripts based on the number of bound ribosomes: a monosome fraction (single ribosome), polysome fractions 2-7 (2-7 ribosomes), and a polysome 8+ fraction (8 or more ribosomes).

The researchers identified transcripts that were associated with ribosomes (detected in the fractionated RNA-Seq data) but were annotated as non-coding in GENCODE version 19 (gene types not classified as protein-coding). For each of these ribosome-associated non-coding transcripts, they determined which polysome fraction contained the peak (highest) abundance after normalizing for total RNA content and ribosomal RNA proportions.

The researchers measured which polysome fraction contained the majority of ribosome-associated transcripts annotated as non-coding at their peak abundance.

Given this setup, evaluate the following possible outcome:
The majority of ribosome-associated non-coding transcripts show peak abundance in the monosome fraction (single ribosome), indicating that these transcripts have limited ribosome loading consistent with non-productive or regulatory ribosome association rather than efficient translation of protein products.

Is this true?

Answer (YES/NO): YES